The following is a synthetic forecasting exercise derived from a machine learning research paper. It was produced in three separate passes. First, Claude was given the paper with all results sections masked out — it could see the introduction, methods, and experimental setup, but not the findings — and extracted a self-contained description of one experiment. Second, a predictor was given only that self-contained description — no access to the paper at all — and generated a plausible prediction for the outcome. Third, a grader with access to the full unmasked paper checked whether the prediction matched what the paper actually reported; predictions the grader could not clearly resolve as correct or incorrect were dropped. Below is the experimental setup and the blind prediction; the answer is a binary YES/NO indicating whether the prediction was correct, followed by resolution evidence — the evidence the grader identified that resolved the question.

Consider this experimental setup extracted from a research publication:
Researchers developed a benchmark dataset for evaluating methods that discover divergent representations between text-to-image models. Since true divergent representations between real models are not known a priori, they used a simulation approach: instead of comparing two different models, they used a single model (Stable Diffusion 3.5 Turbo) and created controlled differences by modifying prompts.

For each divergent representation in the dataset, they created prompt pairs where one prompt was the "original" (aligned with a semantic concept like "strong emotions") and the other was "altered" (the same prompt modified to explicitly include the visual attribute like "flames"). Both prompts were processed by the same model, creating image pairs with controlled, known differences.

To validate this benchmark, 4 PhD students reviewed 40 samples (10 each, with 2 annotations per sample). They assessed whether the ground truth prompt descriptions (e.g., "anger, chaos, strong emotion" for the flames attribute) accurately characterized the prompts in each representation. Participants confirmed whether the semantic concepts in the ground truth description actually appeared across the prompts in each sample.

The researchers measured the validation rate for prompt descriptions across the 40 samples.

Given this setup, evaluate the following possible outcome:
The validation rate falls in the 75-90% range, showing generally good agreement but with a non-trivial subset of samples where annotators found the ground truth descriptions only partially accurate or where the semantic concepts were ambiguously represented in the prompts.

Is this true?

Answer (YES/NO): NO